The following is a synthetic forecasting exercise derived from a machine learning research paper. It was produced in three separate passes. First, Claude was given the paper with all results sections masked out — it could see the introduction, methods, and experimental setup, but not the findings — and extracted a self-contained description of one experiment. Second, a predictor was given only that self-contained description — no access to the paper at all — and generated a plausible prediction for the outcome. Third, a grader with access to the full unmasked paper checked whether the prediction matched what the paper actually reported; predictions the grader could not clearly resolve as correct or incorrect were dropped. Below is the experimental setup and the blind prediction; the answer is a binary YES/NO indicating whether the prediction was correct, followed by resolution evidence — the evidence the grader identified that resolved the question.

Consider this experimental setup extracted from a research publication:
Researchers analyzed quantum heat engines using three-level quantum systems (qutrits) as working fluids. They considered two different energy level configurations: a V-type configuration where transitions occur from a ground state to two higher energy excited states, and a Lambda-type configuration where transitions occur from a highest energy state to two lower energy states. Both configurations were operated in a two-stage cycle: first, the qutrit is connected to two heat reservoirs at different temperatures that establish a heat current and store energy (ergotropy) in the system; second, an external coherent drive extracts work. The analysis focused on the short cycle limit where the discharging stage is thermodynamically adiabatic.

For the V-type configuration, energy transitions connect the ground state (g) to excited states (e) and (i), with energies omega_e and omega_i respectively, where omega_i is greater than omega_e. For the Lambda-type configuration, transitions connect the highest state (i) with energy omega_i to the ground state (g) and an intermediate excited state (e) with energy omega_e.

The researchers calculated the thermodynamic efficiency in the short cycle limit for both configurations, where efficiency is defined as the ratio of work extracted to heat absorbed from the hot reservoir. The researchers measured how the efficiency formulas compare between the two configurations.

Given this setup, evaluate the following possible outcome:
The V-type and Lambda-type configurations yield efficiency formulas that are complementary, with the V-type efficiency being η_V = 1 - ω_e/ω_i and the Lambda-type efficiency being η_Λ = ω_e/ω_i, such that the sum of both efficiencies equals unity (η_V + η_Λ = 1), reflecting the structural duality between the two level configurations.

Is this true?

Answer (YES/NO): YES